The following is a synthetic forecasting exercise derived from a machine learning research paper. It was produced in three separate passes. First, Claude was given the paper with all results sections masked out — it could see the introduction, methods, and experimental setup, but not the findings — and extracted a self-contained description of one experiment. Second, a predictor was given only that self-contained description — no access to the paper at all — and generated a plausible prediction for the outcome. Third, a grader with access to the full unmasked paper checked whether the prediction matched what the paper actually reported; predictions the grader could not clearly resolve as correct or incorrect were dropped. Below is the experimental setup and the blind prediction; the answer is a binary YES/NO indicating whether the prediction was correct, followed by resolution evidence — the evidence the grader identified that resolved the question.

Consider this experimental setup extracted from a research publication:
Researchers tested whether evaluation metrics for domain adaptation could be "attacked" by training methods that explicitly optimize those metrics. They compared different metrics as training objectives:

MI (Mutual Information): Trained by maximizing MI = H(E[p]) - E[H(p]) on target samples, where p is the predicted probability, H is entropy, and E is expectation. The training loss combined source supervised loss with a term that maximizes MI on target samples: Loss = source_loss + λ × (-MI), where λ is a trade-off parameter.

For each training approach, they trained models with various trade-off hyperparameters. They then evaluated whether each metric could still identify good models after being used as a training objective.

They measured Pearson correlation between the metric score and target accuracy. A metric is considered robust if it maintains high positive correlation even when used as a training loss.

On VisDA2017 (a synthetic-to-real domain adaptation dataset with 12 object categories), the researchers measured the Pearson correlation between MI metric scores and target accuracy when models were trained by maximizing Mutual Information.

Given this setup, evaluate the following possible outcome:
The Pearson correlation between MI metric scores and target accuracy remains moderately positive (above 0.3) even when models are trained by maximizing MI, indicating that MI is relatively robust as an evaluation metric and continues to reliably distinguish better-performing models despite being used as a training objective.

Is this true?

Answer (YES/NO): NO